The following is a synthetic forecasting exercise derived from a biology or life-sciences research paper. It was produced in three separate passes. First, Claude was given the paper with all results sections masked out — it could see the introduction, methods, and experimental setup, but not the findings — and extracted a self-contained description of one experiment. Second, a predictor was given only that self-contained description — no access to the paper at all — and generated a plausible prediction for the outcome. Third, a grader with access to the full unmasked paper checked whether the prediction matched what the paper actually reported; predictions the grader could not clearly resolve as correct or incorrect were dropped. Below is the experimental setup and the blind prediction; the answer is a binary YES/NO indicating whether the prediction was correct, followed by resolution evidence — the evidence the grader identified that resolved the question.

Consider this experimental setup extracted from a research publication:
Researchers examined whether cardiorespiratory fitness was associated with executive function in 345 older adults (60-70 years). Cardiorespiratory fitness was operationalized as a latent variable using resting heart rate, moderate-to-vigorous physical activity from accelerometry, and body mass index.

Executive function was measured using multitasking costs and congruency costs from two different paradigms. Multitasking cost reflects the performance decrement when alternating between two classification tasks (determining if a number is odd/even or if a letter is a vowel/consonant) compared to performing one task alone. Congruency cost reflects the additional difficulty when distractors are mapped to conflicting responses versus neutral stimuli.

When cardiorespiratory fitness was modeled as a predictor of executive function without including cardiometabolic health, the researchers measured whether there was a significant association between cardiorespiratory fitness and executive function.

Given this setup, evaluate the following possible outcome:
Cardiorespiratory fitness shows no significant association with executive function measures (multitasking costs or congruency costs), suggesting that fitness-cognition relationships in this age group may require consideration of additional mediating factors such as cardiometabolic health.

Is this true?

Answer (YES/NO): NO